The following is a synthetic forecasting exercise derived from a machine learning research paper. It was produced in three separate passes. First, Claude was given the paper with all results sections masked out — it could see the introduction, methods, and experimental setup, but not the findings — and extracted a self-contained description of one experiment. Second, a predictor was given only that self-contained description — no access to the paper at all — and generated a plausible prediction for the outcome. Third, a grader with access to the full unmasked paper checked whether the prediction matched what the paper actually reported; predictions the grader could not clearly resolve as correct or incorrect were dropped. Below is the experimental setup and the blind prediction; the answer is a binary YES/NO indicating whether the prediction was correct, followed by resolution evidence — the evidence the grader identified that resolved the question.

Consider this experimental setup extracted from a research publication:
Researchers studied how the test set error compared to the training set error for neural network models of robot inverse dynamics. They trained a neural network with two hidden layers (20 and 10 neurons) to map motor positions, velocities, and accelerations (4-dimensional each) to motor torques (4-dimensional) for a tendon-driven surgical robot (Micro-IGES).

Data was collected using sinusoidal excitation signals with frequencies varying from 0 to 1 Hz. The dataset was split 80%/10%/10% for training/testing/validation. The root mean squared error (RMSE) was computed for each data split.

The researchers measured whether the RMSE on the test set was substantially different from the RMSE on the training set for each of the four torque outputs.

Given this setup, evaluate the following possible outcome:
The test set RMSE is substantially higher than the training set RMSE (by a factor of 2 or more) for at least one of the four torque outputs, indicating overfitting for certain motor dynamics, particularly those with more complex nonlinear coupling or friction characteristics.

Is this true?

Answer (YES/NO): NO